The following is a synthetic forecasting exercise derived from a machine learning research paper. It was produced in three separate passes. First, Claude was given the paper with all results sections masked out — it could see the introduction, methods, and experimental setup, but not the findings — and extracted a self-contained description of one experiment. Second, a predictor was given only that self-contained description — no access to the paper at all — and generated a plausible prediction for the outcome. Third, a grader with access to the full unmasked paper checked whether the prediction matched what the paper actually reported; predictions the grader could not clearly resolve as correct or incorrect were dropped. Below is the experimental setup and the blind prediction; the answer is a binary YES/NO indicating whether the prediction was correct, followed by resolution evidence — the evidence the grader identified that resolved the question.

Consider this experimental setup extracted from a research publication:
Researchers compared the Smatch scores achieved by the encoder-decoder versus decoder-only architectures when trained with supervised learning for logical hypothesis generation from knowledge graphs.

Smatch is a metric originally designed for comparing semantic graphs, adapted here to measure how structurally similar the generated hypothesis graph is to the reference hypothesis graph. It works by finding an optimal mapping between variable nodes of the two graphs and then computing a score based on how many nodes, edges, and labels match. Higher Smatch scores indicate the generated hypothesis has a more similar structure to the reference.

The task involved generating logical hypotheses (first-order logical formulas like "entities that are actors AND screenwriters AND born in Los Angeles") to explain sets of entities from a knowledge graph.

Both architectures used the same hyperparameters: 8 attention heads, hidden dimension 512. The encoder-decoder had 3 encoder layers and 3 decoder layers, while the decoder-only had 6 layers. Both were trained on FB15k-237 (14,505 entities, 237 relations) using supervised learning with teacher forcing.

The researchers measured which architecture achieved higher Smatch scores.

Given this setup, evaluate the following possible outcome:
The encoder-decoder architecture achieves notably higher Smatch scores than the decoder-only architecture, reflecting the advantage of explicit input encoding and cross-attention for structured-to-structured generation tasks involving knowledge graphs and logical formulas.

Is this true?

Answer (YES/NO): NO